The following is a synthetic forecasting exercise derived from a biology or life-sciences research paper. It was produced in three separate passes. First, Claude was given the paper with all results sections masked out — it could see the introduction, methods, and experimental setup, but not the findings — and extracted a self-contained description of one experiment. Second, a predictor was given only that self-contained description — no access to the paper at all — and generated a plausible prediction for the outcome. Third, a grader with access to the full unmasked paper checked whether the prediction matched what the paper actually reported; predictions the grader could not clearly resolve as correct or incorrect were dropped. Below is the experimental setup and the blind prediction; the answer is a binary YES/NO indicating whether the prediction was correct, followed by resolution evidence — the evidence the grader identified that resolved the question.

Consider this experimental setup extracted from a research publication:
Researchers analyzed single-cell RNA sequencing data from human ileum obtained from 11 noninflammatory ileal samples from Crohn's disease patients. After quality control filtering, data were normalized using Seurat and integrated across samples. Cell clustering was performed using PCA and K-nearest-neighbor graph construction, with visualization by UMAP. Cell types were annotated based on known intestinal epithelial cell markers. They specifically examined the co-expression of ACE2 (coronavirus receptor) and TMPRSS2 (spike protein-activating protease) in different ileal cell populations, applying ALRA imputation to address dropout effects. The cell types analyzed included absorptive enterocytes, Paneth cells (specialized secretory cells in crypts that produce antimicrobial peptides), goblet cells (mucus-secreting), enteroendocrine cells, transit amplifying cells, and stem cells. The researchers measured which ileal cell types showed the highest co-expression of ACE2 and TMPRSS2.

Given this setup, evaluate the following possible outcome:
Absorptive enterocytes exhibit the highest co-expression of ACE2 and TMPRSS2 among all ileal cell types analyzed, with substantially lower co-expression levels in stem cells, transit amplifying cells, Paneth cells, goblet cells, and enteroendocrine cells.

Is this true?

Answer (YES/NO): NO